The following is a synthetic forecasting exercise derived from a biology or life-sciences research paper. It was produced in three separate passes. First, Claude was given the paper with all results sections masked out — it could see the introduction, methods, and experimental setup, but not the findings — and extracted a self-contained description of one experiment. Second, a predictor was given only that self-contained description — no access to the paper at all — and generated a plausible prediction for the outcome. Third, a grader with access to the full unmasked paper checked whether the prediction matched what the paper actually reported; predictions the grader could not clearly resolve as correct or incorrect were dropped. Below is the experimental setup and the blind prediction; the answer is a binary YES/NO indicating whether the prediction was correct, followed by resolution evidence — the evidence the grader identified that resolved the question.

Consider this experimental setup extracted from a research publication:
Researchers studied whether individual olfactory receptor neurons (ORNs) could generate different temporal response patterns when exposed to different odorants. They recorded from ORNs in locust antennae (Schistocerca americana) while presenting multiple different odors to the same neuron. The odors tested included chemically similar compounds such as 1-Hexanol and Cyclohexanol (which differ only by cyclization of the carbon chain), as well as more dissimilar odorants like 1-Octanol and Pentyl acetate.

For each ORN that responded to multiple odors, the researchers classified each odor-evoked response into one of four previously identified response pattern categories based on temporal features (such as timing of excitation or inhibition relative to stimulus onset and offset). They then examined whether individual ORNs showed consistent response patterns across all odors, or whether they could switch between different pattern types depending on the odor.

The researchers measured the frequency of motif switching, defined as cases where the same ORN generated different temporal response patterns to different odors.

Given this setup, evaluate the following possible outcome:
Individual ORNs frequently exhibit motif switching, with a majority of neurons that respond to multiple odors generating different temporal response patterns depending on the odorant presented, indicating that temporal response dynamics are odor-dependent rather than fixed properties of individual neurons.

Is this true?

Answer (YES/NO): NO